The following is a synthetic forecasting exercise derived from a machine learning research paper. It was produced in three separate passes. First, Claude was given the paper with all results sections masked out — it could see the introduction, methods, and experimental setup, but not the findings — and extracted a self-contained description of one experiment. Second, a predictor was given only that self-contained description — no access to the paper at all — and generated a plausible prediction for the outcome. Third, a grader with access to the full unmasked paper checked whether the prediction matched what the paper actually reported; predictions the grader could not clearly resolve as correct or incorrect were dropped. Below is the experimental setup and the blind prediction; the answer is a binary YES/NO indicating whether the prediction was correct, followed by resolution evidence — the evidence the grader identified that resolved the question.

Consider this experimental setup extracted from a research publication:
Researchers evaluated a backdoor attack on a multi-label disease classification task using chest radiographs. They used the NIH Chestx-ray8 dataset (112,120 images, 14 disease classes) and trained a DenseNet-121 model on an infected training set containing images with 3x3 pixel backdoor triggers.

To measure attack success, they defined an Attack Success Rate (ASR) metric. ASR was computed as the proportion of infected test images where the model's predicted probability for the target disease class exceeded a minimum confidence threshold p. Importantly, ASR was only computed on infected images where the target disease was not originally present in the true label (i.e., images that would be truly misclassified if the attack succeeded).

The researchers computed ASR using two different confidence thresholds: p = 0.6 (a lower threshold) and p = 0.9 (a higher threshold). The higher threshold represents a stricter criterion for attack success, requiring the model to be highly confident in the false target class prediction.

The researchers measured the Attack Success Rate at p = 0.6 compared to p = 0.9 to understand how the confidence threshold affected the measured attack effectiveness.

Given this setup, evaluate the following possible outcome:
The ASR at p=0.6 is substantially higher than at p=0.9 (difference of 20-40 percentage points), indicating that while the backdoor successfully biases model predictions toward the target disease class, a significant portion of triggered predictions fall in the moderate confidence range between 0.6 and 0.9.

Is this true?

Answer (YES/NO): NO